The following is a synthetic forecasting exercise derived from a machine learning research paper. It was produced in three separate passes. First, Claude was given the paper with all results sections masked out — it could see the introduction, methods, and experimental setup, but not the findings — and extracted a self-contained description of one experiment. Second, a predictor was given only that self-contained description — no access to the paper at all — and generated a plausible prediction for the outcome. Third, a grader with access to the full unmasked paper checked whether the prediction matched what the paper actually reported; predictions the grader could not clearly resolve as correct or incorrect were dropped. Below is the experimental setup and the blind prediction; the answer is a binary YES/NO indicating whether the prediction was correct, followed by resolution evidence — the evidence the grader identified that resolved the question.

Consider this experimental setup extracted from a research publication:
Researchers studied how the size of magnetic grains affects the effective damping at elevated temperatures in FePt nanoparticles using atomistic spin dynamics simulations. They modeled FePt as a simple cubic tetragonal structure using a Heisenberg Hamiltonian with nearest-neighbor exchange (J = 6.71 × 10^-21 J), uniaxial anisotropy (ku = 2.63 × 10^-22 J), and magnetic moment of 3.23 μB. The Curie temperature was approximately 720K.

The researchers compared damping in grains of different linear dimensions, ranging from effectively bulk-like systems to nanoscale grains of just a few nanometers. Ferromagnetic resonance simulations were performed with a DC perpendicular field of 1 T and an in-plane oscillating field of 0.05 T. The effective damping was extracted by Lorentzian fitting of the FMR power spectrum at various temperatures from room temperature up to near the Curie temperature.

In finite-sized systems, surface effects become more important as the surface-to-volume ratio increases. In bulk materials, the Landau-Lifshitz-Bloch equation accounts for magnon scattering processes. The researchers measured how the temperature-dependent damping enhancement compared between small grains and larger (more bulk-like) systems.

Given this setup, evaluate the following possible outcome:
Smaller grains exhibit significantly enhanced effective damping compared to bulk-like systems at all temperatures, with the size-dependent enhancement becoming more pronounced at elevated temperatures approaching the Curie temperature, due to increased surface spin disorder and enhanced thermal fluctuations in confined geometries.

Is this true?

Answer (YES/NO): NO